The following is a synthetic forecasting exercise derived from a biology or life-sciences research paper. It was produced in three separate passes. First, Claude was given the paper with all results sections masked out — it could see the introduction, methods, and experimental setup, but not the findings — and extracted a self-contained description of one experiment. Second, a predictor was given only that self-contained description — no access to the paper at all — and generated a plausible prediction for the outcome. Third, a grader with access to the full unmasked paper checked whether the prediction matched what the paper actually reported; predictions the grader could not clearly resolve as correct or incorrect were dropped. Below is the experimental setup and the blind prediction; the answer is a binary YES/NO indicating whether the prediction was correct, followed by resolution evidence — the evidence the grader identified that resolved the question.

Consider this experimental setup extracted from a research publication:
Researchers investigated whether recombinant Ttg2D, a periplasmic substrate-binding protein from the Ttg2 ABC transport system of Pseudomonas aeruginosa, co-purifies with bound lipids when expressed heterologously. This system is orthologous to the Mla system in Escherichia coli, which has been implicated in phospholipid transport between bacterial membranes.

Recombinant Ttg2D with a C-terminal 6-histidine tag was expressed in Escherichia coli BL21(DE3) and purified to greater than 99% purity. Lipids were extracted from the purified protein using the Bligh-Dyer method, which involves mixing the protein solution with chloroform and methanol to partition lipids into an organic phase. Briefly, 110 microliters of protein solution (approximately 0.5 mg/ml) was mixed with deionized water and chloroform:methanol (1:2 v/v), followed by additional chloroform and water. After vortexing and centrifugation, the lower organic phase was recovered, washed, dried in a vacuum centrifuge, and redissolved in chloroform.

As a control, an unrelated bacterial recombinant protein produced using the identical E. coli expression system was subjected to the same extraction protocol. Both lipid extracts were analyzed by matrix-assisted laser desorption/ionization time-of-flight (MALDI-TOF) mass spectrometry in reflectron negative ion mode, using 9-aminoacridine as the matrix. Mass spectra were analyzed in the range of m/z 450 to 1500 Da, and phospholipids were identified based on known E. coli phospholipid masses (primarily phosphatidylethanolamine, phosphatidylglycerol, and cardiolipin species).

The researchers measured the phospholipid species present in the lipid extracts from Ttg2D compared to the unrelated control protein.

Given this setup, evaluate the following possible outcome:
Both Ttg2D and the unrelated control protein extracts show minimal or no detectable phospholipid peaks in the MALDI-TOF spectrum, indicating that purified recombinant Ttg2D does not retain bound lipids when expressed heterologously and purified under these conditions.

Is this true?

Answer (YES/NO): NO